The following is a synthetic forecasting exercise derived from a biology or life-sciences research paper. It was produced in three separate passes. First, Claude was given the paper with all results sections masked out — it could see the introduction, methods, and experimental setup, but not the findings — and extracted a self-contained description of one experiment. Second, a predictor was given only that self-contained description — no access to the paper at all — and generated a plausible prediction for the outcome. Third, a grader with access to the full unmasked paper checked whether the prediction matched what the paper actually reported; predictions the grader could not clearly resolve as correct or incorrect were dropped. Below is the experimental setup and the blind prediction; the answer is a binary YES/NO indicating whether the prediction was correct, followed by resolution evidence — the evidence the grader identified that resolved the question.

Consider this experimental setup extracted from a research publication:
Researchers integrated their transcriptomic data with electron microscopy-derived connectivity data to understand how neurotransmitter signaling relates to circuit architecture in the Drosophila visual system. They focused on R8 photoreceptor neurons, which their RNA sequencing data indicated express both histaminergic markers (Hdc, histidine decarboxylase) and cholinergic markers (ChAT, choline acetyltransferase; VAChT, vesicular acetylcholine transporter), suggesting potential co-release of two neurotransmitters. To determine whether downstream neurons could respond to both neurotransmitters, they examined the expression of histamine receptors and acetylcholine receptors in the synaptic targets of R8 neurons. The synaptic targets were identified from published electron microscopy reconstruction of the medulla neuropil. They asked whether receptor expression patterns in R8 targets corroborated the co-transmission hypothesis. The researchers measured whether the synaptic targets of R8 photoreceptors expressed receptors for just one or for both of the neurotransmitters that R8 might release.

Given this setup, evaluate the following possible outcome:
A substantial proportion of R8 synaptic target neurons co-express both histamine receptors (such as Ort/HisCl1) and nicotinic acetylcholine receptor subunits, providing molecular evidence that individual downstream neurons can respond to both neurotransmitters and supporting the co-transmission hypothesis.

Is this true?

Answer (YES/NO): YES